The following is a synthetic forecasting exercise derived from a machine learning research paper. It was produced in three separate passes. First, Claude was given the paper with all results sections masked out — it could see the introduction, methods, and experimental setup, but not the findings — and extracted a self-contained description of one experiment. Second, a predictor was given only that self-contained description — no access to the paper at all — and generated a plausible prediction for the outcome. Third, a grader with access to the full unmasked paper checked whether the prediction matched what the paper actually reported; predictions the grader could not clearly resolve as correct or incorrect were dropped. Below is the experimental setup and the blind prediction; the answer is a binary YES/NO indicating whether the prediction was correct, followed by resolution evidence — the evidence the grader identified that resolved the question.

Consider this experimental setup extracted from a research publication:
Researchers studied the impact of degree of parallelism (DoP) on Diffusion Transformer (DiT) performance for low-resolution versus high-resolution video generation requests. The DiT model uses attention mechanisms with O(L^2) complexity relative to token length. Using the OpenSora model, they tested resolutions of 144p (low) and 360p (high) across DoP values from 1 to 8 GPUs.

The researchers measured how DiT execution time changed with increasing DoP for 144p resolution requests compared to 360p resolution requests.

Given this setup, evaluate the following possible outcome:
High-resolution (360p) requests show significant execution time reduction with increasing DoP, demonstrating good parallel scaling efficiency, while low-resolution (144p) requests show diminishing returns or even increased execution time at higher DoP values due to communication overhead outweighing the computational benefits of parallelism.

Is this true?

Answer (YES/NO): YES